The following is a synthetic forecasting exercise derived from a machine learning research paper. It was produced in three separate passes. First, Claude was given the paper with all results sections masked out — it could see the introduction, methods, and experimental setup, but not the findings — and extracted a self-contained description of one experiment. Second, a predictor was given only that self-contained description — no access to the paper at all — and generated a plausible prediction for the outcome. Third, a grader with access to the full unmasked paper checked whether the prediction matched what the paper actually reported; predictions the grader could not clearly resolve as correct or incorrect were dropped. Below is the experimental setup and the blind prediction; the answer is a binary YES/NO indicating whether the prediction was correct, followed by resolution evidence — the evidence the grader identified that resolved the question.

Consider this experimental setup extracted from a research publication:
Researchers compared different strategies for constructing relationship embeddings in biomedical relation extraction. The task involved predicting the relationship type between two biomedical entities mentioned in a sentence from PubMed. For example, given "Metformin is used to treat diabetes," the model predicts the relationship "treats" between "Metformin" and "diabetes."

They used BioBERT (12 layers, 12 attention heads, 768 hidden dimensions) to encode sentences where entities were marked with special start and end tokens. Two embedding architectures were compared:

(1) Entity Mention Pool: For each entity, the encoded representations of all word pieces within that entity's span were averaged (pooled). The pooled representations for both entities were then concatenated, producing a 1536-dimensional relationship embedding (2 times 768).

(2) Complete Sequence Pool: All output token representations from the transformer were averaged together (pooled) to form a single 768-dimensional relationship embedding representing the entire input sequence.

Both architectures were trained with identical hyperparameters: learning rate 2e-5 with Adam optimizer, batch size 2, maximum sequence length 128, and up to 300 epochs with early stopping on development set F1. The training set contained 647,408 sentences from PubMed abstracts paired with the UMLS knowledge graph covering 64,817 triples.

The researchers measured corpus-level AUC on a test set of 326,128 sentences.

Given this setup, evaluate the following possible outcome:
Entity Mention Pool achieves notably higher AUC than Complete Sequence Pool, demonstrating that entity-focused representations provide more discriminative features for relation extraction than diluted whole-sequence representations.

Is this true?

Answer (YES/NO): NO